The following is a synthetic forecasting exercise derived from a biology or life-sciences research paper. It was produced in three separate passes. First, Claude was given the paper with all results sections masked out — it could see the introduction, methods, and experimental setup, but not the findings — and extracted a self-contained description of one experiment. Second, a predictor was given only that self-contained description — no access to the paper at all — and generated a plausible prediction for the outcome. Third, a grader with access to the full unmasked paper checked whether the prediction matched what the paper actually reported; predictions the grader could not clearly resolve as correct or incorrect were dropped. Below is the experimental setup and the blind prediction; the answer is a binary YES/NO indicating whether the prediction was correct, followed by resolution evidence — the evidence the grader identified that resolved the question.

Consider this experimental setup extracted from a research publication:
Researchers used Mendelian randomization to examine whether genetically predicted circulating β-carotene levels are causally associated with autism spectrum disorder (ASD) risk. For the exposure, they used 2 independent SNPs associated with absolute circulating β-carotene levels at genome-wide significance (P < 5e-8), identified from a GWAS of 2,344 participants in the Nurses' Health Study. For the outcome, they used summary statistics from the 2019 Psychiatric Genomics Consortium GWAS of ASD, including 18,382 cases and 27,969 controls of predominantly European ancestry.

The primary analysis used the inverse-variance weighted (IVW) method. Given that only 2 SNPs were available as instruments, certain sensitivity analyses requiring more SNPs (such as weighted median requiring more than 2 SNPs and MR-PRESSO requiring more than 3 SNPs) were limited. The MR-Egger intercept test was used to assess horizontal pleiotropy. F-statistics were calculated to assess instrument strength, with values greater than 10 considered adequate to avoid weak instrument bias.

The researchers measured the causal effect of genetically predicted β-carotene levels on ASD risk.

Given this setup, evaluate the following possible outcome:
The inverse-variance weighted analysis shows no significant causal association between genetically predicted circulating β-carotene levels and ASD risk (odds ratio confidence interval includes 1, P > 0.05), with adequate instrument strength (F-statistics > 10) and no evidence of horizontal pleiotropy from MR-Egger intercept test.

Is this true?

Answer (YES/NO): NO